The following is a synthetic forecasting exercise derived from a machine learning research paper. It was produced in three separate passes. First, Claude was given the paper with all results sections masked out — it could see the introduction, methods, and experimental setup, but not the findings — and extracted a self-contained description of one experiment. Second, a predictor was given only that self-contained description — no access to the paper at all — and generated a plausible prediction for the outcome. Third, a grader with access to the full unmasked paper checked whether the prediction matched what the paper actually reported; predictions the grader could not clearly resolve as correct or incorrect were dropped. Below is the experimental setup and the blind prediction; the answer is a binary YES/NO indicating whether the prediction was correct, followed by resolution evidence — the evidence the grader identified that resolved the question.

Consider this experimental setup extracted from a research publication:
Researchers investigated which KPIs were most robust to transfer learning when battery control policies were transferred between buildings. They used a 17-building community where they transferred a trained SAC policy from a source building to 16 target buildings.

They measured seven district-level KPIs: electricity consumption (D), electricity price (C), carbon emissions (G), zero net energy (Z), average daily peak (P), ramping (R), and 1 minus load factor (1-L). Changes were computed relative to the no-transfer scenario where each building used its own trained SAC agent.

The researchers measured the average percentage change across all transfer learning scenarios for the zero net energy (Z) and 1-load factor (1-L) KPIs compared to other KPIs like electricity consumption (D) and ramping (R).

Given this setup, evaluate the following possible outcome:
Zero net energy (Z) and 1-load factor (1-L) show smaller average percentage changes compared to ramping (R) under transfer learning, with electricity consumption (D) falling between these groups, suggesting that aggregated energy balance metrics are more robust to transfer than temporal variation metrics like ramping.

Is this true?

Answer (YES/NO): YES